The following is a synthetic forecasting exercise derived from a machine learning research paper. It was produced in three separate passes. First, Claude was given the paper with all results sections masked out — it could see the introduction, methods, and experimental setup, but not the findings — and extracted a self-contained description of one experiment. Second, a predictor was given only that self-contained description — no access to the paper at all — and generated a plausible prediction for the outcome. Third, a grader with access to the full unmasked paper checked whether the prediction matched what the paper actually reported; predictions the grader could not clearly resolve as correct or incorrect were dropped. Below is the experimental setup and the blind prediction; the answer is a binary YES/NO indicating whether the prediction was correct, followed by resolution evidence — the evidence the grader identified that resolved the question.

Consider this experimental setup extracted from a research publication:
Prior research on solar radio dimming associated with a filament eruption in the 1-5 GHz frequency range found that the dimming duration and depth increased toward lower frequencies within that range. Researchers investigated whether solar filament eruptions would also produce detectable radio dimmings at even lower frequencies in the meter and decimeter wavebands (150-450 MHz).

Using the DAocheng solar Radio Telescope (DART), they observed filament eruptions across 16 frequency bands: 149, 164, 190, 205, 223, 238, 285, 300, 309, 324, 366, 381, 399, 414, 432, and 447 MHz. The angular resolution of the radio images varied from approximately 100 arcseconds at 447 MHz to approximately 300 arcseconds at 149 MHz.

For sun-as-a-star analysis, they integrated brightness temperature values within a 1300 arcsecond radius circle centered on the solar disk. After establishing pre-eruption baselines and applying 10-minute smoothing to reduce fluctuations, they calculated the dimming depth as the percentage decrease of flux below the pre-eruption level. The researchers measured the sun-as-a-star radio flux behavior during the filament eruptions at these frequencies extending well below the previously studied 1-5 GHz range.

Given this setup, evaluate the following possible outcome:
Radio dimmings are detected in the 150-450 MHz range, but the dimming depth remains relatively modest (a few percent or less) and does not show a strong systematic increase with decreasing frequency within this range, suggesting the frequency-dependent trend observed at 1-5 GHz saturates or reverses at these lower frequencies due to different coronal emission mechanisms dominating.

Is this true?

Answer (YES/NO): NO